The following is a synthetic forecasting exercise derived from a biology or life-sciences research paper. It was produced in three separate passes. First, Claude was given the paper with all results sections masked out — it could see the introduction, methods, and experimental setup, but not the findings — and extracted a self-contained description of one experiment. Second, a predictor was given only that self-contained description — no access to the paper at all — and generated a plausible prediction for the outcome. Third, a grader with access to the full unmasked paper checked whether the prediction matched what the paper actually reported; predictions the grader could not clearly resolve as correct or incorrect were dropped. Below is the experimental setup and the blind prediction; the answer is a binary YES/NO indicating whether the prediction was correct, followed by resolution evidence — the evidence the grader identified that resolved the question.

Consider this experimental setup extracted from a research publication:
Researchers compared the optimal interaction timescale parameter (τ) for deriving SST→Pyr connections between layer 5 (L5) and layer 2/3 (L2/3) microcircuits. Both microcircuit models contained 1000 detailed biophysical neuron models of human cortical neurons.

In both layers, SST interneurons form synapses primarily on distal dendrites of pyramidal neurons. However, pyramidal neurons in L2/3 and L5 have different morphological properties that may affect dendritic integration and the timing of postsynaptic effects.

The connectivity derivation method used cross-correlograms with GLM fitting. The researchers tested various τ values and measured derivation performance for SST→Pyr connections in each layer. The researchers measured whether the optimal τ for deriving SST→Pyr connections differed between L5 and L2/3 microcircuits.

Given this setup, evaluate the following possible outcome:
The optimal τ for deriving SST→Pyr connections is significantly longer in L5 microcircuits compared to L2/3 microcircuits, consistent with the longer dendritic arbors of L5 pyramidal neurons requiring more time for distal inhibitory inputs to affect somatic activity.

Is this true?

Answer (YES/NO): NO